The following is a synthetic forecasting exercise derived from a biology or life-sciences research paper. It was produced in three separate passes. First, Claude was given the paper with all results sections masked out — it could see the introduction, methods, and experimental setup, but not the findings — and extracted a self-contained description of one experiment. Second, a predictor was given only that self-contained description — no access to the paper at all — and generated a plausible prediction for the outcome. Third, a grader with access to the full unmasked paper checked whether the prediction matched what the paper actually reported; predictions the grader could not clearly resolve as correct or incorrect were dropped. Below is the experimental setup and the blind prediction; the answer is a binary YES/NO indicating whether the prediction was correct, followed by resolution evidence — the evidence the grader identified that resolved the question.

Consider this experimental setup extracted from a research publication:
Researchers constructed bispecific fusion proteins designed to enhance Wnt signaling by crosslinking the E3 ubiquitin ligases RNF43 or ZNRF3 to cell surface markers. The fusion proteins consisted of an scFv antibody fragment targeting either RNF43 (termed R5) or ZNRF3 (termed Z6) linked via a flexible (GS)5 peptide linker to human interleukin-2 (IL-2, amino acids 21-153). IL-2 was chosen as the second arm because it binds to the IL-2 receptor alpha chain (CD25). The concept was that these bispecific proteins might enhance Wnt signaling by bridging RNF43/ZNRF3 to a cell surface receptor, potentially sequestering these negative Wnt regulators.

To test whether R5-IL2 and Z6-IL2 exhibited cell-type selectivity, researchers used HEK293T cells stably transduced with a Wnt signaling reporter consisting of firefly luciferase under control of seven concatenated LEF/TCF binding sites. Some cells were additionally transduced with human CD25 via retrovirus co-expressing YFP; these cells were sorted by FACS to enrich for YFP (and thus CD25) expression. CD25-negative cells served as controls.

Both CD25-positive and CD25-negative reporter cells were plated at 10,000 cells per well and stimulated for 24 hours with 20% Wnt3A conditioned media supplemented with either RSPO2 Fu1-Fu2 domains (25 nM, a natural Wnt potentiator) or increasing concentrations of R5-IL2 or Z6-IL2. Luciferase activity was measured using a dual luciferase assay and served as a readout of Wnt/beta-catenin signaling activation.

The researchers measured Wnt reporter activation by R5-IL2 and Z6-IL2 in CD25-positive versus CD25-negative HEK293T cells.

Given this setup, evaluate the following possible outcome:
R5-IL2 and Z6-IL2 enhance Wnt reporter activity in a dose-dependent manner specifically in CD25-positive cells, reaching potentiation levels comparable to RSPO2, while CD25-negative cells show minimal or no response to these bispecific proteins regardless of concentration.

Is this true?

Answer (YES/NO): NO